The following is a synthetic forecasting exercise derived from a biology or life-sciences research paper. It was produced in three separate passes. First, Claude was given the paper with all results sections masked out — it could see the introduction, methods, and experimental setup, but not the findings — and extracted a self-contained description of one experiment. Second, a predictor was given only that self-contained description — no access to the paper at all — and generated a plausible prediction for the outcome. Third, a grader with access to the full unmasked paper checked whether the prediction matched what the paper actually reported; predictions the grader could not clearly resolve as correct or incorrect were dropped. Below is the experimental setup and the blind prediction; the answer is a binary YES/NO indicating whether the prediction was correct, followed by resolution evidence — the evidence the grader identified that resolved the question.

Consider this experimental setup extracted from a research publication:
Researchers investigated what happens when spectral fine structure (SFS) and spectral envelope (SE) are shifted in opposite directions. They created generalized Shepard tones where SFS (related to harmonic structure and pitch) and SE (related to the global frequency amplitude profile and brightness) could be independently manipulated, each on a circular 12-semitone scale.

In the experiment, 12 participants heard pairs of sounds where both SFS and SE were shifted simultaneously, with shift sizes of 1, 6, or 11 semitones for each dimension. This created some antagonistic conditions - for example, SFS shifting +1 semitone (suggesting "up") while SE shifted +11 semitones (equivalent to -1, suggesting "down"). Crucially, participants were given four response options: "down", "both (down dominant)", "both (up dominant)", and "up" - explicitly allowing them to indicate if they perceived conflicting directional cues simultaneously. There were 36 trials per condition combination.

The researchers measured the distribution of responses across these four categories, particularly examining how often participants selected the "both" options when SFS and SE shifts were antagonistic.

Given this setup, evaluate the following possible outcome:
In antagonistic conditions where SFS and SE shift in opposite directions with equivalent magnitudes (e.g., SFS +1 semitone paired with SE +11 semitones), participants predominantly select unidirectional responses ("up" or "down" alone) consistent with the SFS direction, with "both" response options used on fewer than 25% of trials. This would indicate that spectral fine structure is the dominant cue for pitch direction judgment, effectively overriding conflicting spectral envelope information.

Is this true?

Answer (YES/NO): NO